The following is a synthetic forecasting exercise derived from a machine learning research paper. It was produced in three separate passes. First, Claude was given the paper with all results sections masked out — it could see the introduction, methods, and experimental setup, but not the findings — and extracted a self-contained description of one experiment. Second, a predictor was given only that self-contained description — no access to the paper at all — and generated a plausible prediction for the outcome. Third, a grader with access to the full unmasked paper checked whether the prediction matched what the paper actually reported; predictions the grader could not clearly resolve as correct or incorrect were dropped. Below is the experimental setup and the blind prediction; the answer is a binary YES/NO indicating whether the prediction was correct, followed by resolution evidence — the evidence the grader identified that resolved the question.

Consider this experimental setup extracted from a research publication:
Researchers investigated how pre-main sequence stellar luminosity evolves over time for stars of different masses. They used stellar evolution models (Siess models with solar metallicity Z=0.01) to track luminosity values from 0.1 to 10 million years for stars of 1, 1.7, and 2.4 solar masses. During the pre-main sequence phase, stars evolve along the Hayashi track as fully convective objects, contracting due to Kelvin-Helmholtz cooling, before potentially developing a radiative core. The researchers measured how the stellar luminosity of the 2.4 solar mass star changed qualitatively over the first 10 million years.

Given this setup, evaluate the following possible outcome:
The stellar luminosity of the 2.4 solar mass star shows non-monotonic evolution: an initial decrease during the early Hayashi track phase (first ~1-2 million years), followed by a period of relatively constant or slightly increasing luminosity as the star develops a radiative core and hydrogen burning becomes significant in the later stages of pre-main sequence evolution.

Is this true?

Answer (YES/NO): YES